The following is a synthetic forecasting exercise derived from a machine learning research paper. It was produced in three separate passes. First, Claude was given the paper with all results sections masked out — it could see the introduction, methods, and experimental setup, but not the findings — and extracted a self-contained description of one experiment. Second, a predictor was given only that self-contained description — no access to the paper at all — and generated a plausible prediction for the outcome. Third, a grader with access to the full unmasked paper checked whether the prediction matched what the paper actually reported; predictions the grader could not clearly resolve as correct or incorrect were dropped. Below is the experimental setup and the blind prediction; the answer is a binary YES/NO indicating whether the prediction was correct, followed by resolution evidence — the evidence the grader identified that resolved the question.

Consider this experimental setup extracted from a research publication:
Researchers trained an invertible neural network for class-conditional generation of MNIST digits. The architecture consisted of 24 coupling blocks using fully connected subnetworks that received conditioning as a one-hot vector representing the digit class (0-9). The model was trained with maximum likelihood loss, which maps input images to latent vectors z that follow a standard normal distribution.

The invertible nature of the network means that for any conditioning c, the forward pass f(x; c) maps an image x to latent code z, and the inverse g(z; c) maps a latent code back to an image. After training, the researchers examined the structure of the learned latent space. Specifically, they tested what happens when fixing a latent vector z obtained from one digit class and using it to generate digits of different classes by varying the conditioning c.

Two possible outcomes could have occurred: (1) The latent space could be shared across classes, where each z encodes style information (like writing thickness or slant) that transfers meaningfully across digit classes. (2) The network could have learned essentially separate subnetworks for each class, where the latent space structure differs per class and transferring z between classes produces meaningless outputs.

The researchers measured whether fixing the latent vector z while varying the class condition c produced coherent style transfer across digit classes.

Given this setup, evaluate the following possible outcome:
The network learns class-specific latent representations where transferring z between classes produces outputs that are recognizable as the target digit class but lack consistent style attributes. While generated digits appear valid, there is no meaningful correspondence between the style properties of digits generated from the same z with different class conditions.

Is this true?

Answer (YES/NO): NO